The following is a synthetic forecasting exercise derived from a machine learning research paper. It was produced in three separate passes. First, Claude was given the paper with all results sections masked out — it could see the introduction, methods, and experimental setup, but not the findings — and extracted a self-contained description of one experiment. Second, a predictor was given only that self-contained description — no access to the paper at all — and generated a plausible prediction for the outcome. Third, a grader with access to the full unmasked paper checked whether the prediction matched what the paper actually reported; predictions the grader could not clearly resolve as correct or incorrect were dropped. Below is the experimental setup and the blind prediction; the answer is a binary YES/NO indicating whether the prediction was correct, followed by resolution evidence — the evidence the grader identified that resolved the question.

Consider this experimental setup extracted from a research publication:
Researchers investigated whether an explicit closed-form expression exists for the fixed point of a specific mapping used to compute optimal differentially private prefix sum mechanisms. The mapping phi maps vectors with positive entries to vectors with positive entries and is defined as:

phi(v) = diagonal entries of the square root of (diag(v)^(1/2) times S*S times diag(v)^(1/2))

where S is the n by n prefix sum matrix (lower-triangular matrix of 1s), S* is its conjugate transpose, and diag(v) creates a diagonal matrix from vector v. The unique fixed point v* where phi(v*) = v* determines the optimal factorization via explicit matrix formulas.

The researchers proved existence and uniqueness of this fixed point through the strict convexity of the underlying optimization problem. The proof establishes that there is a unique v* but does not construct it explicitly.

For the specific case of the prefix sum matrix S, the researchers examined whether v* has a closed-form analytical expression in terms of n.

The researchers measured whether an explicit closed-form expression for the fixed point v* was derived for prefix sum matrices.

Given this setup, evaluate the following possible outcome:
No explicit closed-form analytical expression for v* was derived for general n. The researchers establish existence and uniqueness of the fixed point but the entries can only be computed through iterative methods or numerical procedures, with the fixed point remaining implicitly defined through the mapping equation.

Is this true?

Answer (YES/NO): YES